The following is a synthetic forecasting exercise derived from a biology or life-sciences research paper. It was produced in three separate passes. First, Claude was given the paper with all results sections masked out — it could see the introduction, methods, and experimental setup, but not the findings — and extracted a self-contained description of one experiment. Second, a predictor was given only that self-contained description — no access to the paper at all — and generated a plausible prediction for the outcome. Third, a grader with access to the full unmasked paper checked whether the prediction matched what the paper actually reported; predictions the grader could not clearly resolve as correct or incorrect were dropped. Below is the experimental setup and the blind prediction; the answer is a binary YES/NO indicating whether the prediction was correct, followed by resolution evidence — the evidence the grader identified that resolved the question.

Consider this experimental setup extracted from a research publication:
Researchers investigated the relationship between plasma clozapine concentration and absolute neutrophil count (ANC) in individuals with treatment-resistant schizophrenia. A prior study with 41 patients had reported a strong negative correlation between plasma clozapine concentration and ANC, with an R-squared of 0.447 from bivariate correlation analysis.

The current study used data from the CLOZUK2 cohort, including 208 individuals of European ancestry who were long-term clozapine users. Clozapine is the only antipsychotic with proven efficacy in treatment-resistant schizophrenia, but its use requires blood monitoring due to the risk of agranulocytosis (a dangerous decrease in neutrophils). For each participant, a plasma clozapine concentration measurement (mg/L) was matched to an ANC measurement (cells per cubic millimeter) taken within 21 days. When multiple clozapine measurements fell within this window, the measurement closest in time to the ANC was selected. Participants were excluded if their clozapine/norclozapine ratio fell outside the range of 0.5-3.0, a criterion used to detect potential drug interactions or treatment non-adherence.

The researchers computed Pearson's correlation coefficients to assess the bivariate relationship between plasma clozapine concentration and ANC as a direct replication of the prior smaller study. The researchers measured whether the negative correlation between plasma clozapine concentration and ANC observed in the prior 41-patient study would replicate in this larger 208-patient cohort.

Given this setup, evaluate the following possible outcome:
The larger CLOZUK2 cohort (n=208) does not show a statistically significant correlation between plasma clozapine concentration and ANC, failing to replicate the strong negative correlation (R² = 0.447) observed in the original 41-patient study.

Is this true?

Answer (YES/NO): NO